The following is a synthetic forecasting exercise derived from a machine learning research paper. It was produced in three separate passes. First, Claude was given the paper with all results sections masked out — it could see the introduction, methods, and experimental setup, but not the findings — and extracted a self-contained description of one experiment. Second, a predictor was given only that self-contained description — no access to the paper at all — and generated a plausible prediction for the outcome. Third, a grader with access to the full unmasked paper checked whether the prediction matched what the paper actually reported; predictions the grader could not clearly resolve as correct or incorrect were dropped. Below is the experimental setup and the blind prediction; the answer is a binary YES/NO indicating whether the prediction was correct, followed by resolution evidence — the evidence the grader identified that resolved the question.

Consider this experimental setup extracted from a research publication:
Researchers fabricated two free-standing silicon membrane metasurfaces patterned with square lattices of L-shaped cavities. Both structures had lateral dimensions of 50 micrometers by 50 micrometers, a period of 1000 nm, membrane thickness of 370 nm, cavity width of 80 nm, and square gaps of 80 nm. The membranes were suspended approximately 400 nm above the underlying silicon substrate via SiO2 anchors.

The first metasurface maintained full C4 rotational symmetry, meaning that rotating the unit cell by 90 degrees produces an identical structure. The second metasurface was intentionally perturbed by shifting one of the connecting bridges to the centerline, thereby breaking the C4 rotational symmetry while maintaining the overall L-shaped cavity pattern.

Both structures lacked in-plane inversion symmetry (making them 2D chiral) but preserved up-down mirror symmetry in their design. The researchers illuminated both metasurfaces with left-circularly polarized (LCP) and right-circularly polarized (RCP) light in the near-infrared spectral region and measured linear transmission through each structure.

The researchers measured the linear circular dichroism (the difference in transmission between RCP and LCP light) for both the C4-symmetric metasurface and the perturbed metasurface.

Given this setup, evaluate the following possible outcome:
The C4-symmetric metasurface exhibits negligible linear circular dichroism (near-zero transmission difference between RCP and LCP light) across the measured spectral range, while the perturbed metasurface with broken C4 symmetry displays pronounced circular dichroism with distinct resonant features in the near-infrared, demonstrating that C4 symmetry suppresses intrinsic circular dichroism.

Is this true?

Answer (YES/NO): NO